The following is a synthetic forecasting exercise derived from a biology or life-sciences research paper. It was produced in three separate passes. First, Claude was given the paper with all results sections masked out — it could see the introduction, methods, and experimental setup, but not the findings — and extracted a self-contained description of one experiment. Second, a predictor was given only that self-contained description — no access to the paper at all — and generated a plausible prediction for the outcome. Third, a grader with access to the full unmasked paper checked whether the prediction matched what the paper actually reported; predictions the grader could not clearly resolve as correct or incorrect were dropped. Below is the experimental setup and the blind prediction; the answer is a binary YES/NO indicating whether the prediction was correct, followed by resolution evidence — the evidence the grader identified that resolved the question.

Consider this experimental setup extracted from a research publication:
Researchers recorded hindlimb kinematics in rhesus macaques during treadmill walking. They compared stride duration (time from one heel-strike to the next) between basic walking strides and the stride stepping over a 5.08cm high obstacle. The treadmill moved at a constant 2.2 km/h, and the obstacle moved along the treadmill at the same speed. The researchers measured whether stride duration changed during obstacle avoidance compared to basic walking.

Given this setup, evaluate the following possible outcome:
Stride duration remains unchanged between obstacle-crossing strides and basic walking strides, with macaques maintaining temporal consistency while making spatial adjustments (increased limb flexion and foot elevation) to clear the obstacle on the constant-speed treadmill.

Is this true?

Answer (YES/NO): YES